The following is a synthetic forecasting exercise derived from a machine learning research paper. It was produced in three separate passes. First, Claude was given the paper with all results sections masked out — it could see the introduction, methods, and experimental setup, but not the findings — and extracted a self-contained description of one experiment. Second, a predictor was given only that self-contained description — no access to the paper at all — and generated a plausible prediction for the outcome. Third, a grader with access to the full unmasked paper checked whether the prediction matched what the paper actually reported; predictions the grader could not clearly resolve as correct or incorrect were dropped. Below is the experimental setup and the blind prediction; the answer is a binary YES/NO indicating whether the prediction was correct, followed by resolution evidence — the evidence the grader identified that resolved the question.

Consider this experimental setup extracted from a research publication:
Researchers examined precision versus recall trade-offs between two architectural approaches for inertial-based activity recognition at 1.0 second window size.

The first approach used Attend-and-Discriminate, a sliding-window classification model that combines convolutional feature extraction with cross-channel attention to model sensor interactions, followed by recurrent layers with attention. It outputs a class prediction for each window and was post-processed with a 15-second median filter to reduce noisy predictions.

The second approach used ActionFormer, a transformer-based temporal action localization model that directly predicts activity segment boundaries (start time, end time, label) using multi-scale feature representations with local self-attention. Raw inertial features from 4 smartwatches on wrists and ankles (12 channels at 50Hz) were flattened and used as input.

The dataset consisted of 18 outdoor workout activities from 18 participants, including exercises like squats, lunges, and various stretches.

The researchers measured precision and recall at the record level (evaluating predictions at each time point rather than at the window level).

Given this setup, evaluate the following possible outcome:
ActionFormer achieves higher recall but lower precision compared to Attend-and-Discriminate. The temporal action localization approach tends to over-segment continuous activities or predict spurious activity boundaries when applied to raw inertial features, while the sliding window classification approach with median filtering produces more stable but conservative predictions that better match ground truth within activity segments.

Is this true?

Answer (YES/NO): NO